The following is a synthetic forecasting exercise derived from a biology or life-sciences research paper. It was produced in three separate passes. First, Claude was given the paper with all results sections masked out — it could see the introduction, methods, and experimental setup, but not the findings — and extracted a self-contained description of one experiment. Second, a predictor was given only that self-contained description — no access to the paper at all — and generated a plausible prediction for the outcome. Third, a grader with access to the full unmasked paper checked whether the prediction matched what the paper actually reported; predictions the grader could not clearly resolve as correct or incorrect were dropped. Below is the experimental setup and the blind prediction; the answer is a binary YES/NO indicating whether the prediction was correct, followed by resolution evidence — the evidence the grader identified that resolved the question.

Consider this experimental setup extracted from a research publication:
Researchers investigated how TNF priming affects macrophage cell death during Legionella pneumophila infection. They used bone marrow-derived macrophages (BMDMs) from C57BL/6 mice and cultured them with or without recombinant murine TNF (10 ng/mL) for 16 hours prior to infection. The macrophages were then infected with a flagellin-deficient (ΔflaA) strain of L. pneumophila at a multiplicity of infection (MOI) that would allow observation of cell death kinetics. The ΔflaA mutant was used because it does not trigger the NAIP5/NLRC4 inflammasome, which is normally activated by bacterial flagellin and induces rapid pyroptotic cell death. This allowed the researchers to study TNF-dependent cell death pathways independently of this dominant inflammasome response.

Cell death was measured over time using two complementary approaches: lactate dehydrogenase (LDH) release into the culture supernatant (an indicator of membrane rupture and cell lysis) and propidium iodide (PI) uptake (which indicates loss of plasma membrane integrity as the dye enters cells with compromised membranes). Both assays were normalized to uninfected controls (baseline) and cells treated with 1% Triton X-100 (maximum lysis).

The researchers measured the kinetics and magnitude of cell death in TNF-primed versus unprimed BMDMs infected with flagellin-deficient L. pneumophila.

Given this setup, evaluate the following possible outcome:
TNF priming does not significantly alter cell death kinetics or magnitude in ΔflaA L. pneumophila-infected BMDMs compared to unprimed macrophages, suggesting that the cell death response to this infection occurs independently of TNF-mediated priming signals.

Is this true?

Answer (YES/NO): NO